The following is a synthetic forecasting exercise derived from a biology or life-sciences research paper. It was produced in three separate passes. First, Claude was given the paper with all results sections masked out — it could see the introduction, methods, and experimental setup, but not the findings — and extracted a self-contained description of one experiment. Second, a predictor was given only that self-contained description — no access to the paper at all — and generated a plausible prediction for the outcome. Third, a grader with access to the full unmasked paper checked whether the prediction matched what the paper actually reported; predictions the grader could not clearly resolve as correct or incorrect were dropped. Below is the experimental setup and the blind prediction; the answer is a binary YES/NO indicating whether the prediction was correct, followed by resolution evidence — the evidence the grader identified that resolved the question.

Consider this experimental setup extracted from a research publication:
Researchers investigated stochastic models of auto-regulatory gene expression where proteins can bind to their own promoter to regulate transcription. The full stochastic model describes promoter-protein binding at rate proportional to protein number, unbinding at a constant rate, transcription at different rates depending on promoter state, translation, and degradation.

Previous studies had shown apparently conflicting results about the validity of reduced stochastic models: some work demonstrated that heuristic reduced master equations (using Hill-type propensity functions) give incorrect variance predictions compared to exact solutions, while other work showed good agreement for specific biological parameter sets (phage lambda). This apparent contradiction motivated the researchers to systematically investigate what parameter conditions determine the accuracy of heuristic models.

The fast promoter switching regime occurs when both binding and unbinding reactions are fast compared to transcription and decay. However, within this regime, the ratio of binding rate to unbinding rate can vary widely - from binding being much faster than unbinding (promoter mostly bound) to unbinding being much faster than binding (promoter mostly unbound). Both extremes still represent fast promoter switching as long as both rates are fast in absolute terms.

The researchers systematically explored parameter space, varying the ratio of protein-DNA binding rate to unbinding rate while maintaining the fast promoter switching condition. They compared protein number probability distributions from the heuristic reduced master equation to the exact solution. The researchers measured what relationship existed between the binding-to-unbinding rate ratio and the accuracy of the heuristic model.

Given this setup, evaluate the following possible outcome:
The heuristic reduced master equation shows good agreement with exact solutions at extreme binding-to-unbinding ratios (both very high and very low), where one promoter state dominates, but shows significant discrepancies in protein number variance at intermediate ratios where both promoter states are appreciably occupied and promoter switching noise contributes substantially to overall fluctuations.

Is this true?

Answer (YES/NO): NO